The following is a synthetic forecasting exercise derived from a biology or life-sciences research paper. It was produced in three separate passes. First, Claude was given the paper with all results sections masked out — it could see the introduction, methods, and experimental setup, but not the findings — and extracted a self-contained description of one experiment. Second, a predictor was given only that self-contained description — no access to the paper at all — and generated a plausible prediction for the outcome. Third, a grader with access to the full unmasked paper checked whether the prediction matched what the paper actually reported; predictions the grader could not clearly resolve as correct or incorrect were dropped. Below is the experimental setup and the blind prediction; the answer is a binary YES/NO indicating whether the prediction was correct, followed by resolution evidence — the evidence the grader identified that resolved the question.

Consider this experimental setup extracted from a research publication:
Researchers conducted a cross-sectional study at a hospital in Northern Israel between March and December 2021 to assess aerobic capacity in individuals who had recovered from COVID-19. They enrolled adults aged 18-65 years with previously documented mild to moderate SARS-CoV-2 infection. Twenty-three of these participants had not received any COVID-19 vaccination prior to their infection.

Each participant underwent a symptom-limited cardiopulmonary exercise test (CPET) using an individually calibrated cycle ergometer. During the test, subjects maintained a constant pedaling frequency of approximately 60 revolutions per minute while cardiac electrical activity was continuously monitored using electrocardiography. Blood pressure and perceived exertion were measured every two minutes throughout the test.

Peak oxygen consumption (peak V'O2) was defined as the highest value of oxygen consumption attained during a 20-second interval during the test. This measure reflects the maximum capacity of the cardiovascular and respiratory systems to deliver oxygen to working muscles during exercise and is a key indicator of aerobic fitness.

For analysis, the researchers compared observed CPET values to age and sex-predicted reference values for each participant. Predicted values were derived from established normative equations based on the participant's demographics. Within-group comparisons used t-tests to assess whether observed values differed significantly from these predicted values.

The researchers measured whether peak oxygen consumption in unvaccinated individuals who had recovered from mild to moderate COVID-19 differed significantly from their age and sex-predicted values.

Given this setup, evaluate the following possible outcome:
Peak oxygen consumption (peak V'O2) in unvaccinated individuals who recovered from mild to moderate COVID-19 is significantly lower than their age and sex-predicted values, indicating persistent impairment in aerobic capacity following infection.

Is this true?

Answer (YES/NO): YES